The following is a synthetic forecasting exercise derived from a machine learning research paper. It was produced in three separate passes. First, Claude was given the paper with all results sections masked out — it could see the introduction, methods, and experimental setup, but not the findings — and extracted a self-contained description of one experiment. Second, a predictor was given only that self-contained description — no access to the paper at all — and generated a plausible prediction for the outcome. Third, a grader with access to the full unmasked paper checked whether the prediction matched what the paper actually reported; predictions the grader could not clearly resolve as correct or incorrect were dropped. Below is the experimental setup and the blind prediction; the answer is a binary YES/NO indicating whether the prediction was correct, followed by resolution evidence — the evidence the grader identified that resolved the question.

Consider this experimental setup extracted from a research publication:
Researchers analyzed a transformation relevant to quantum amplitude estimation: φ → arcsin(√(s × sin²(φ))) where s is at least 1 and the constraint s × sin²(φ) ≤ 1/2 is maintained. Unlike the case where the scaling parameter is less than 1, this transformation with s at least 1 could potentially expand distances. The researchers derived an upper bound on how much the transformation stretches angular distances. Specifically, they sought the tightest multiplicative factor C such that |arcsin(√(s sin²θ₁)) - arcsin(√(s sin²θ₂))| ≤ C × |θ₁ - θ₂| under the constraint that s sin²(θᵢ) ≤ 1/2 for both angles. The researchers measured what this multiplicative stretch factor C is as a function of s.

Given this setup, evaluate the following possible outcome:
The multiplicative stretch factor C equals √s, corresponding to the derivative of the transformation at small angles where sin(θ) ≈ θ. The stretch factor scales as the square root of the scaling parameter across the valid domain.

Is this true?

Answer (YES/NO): NO